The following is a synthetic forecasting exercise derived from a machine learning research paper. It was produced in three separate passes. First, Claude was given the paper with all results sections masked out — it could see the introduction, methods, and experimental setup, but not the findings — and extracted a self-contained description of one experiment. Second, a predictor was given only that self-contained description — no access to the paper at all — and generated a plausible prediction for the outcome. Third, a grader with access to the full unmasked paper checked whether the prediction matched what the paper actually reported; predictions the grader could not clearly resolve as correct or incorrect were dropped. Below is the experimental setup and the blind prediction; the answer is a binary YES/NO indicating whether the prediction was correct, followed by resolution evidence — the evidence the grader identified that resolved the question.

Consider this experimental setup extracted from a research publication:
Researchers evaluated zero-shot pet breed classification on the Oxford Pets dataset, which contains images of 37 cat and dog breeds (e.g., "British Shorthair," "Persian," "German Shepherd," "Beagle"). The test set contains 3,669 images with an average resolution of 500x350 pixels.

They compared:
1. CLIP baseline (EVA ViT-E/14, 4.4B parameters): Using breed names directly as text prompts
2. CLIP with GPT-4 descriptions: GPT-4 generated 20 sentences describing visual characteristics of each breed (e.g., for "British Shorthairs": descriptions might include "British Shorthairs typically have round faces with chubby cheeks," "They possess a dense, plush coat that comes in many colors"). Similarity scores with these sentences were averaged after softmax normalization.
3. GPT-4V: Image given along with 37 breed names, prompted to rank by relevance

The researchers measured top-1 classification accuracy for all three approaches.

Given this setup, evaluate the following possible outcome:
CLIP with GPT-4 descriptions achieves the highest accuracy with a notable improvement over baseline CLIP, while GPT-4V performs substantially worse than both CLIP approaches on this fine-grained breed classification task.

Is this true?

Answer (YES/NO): NO